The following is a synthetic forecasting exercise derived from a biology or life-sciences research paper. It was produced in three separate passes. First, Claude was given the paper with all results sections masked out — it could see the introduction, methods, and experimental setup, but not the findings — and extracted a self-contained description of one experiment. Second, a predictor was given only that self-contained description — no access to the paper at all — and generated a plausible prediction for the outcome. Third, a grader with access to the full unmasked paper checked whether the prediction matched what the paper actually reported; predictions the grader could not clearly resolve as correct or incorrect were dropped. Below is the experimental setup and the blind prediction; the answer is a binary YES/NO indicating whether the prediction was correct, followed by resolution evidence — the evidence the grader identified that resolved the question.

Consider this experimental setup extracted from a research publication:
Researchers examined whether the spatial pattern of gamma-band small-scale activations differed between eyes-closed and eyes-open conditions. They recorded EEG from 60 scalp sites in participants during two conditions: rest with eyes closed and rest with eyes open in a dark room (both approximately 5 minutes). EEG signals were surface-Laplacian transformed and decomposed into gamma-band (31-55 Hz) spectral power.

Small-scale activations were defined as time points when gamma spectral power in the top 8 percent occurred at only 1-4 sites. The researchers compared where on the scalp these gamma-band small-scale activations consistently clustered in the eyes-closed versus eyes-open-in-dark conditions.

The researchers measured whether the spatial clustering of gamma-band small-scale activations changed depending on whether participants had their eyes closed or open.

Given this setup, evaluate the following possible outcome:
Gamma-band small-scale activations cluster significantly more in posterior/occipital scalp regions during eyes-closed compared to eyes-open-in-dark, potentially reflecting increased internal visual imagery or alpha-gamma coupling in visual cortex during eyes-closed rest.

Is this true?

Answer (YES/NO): NO